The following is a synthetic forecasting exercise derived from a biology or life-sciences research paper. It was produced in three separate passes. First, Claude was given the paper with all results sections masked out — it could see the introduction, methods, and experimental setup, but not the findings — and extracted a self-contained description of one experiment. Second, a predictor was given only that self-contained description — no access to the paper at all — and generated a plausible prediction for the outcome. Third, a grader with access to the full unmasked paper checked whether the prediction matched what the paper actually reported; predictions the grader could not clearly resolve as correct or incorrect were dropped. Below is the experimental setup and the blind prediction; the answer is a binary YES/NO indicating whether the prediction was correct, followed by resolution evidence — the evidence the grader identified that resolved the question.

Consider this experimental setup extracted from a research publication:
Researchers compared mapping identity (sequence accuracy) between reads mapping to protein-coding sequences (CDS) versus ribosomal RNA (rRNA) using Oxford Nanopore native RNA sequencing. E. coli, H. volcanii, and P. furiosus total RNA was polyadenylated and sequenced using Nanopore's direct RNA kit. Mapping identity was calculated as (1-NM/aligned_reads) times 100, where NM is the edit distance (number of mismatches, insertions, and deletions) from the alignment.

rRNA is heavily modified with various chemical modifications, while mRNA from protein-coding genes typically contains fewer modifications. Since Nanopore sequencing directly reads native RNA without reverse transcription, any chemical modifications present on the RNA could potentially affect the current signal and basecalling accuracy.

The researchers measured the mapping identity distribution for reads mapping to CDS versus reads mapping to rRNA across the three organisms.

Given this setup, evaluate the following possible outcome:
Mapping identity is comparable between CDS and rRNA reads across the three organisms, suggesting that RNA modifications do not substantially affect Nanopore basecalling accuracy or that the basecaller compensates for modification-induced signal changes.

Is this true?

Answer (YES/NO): NO